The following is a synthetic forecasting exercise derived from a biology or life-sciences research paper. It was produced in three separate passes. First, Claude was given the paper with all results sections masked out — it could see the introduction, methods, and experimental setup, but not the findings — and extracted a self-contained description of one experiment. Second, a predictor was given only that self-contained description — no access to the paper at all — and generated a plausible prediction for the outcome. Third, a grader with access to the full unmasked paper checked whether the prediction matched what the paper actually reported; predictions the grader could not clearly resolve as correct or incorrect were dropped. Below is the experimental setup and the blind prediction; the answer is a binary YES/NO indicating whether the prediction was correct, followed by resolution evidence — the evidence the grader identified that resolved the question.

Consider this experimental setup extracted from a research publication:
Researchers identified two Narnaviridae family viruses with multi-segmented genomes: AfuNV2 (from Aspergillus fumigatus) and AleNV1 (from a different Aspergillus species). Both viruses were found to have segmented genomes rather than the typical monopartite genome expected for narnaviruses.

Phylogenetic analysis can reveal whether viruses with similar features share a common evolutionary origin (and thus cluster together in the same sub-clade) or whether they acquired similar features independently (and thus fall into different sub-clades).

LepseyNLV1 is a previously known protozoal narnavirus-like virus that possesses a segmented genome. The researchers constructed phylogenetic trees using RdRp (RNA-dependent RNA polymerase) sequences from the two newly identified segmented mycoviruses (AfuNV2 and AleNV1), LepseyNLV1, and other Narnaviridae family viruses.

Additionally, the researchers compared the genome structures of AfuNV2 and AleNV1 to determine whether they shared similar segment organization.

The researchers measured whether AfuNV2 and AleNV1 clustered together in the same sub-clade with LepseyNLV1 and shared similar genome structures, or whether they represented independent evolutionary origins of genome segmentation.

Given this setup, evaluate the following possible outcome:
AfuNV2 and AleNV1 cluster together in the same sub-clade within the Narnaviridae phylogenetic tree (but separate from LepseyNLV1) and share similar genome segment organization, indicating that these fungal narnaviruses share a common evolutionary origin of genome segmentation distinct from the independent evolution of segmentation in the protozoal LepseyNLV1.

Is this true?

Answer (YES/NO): NO